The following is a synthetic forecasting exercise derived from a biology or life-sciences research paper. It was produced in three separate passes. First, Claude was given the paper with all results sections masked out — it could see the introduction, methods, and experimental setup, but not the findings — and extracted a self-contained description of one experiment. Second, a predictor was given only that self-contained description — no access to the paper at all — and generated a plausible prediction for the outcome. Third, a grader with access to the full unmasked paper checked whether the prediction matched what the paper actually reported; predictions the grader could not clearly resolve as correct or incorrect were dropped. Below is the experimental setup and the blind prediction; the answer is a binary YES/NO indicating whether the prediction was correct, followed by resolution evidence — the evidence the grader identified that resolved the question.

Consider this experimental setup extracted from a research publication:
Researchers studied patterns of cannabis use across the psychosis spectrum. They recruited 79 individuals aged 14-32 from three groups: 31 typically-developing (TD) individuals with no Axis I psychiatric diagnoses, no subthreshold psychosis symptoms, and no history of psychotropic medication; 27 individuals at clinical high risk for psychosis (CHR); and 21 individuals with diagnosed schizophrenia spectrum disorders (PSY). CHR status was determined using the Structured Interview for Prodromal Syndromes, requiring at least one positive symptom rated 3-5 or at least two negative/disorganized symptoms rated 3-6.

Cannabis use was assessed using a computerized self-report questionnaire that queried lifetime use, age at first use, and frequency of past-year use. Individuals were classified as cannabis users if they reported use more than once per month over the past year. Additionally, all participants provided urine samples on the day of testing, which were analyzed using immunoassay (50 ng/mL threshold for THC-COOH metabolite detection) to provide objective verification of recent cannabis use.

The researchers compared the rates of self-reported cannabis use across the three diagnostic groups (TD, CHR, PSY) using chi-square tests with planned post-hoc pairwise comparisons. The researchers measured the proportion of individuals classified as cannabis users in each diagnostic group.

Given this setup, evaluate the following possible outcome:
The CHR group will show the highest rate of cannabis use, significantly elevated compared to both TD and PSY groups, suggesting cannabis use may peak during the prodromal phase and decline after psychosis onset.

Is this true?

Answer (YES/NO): NO